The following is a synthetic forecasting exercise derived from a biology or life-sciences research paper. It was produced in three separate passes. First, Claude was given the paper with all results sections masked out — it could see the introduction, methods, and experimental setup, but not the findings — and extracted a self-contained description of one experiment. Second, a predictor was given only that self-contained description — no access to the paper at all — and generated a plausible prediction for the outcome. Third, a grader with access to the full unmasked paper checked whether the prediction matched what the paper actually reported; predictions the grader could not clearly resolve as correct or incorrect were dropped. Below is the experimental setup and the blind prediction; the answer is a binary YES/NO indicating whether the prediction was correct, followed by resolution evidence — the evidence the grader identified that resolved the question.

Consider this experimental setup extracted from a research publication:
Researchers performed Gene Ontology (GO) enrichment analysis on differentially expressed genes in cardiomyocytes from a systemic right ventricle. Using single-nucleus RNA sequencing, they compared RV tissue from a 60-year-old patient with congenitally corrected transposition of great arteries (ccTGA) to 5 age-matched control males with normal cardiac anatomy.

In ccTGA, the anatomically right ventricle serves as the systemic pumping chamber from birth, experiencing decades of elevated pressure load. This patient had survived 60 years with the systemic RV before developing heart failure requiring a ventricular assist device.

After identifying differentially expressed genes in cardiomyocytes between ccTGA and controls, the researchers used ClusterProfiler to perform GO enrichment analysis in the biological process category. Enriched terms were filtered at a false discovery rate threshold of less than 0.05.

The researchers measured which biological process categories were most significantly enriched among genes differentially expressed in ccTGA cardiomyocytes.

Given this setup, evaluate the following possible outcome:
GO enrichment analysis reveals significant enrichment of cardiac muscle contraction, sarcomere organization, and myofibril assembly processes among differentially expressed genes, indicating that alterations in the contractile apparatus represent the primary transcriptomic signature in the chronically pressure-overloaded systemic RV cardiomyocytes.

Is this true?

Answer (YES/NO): NO